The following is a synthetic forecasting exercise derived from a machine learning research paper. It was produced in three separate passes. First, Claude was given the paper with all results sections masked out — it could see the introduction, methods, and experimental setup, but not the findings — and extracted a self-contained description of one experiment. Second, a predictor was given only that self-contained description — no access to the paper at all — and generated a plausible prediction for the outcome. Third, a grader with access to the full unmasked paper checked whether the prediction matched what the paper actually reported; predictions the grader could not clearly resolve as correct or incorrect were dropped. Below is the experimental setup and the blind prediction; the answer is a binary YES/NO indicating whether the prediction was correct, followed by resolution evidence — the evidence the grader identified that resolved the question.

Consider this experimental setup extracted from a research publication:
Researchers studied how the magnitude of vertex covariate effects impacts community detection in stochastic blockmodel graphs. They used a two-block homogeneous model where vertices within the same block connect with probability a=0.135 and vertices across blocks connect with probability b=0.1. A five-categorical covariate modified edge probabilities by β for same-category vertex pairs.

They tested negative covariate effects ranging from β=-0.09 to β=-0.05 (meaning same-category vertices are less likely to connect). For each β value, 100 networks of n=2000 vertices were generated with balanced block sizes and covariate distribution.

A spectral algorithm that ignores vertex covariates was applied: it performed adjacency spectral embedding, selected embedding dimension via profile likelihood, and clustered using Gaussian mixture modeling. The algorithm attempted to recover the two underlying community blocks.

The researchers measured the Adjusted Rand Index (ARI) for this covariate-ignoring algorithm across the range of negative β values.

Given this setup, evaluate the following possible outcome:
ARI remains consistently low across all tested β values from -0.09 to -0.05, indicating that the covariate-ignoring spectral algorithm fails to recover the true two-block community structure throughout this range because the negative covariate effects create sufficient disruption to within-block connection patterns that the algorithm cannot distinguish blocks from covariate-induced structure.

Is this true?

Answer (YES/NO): YES